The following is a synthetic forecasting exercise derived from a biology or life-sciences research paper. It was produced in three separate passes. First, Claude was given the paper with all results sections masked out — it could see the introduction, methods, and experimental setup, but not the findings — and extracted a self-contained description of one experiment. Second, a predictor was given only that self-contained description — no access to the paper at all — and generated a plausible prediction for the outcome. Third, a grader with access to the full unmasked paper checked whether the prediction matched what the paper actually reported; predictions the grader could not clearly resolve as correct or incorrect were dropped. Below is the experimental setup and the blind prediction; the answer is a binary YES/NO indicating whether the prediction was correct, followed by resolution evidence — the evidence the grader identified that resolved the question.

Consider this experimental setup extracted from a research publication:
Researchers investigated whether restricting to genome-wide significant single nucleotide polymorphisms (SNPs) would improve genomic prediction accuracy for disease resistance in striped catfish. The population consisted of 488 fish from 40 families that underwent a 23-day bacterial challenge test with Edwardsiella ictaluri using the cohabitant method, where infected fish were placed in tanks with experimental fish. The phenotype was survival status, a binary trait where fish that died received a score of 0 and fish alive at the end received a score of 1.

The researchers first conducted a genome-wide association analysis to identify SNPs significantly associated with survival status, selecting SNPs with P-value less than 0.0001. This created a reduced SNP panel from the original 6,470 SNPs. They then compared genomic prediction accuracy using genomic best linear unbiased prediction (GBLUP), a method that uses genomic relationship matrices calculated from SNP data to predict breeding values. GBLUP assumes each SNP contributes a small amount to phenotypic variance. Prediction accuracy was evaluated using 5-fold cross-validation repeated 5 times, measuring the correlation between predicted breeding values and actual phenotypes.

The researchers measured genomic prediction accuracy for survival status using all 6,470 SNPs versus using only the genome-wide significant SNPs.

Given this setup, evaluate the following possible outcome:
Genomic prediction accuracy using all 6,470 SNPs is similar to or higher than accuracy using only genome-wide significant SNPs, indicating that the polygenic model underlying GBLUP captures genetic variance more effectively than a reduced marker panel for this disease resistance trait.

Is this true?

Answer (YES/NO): YES